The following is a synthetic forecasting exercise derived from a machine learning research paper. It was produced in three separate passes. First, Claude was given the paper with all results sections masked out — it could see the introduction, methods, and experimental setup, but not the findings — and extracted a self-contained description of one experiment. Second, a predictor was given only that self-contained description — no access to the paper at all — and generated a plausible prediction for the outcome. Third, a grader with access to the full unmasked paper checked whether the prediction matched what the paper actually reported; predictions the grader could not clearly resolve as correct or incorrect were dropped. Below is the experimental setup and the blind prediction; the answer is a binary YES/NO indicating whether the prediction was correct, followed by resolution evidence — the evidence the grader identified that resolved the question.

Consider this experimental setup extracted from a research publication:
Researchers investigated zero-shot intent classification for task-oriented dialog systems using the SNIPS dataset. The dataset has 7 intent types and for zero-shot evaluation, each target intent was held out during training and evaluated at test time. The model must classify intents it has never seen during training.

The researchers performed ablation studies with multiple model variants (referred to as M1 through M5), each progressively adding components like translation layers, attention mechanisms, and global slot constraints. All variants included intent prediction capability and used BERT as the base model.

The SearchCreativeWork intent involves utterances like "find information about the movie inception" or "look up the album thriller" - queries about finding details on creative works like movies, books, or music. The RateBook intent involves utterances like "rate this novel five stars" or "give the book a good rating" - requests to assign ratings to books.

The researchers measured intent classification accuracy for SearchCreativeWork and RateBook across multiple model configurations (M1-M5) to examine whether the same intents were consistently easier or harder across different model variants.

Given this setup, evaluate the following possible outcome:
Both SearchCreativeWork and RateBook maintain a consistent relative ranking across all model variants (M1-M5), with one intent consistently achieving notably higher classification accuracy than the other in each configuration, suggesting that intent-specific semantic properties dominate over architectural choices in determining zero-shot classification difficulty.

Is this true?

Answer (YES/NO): NO